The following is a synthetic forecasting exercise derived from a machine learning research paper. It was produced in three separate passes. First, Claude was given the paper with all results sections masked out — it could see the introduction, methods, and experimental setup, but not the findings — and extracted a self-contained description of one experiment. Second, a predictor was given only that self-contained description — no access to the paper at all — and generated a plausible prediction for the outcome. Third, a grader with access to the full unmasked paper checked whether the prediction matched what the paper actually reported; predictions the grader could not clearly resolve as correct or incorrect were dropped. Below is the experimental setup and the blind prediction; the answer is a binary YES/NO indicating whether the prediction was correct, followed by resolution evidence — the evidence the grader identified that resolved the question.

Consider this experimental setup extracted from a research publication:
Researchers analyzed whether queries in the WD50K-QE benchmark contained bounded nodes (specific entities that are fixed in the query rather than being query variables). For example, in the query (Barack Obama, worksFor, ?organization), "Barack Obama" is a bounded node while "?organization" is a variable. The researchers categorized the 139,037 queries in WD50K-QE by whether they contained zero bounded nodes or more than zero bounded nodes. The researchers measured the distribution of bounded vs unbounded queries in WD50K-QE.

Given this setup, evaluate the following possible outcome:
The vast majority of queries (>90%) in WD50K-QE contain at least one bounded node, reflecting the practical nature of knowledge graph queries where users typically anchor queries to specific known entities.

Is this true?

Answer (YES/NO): YES